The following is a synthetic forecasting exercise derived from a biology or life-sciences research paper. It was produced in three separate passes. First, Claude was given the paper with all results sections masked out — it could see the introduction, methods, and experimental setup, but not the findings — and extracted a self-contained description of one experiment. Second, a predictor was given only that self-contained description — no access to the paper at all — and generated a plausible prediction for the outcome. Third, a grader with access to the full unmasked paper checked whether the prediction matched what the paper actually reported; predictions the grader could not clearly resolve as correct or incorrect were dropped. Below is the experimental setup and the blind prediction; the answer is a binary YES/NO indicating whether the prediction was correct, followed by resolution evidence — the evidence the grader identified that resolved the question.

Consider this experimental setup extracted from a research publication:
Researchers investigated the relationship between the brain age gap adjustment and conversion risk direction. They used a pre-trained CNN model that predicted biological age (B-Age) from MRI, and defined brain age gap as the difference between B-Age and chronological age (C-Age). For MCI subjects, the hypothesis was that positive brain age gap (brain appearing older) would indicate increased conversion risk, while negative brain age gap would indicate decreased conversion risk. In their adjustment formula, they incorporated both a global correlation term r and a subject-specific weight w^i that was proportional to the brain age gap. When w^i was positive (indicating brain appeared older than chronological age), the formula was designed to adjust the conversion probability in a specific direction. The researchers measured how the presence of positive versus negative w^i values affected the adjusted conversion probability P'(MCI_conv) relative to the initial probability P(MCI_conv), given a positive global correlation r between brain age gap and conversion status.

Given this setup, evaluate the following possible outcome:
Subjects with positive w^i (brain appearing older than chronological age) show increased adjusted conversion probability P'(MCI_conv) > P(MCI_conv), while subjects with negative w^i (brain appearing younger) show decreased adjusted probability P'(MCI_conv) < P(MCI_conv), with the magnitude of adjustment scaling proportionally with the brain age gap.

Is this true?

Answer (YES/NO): YES